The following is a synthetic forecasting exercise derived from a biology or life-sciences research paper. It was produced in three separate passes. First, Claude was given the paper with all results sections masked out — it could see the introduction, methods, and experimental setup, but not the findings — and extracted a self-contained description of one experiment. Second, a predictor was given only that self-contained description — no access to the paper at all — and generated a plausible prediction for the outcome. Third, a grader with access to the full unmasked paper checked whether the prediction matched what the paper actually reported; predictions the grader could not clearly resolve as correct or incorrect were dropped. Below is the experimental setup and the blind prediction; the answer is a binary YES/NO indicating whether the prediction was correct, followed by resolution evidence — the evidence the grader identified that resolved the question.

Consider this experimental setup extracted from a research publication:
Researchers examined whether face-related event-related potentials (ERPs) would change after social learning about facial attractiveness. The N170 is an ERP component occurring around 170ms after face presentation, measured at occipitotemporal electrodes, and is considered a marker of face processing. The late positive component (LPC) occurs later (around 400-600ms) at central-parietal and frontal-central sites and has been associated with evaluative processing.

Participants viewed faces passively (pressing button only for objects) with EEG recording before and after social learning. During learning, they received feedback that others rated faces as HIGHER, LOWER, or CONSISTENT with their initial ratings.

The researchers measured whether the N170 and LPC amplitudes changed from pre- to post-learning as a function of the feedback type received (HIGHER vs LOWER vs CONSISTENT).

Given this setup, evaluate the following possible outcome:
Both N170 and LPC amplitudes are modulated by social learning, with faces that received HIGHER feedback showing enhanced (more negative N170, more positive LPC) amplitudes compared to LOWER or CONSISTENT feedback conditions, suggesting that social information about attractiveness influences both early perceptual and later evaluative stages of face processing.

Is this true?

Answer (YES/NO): NO